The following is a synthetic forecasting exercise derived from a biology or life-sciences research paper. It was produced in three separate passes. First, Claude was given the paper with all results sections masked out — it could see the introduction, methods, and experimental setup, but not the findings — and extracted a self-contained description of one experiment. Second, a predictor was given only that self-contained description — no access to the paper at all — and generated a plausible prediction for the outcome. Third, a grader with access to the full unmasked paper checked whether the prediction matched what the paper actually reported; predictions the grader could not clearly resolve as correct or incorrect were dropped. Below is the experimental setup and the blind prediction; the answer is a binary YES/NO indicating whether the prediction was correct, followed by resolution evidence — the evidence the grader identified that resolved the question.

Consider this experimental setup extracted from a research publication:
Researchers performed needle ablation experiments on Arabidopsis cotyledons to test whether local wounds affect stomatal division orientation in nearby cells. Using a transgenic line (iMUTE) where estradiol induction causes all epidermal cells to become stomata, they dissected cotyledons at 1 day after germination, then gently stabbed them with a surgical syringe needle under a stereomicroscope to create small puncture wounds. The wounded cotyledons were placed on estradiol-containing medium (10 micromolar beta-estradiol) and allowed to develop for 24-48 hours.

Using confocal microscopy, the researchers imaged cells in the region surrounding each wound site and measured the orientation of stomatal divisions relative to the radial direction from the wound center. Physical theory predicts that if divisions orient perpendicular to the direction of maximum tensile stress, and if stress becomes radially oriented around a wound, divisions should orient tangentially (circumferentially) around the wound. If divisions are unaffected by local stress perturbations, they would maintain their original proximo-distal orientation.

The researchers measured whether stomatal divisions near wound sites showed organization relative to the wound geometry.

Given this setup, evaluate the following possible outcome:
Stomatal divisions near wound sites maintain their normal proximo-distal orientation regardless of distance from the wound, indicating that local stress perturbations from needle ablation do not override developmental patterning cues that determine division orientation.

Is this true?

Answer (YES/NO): NO